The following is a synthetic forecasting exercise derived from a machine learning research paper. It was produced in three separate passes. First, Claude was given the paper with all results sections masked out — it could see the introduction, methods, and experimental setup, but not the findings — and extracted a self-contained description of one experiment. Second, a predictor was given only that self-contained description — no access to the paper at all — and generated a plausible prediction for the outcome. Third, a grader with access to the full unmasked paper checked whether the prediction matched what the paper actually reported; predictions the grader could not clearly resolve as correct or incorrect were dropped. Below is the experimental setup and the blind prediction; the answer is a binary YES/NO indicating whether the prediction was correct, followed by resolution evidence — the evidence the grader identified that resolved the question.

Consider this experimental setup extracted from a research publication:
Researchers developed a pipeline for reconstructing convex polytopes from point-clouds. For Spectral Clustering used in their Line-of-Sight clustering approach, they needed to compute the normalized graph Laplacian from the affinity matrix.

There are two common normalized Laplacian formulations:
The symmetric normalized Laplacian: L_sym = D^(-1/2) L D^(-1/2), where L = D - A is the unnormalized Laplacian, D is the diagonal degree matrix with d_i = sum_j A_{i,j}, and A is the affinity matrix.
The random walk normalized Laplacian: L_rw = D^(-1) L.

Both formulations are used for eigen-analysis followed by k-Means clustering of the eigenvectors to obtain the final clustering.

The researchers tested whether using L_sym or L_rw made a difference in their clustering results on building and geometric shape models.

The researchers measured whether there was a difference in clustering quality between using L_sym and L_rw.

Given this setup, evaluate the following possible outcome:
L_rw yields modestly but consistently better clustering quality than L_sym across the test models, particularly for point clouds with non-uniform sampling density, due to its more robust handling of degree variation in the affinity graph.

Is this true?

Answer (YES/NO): NO